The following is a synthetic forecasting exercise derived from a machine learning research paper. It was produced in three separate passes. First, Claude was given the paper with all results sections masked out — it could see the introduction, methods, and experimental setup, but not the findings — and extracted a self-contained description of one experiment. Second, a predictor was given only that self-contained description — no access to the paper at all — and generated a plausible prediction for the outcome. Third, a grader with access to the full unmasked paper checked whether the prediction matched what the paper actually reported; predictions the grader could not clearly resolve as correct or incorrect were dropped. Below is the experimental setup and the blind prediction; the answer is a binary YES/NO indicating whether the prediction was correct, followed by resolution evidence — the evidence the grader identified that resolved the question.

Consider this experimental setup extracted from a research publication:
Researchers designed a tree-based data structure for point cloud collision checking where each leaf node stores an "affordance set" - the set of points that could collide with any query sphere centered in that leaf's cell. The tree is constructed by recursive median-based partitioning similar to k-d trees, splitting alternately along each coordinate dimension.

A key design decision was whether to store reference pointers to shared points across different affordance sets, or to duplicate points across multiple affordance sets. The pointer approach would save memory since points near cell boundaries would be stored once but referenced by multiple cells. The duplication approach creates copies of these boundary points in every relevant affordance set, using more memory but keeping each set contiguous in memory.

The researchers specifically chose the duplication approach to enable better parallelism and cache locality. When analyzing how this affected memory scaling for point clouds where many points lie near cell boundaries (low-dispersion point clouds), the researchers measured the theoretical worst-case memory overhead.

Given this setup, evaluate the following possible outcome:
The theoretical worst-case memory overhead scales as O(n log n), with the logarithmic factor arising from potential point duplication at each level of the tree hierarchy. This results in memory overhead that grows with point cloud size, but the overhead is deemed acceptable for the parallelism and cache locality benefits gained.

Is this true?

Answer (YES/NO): NO